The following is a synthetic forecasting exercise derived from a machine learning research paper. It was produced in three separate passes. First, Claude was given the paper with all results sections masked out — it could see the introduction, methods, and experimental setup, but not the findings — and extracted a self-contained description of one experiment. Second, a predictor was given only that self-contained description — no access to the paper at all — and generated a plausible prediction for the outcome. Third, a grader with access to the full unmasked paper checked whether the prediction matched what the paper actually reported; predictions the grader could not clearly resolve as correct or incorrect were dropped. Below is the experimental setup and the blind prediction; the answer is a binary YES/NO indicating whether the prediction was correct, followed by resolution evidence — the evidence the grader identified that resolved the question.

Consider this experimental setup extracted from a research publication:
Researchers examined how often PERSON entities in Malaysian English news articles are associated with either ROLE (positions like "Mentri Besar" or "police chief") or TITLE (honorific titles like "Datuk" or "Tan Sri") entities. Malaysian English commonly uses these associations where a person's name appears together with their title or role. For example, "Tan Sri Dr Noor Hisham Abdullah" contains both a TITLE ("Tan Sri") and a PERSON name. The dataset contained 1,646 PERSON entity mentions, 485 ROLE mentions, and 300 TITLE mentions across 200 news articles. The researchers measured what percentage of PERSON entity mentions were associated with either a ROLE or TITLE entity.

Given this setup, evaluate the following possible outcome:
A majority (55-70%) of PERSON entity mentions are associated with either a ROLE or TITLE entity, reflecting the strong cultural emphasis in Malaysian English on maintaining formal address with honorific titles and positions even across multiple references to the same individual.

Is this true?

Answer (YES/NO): NO